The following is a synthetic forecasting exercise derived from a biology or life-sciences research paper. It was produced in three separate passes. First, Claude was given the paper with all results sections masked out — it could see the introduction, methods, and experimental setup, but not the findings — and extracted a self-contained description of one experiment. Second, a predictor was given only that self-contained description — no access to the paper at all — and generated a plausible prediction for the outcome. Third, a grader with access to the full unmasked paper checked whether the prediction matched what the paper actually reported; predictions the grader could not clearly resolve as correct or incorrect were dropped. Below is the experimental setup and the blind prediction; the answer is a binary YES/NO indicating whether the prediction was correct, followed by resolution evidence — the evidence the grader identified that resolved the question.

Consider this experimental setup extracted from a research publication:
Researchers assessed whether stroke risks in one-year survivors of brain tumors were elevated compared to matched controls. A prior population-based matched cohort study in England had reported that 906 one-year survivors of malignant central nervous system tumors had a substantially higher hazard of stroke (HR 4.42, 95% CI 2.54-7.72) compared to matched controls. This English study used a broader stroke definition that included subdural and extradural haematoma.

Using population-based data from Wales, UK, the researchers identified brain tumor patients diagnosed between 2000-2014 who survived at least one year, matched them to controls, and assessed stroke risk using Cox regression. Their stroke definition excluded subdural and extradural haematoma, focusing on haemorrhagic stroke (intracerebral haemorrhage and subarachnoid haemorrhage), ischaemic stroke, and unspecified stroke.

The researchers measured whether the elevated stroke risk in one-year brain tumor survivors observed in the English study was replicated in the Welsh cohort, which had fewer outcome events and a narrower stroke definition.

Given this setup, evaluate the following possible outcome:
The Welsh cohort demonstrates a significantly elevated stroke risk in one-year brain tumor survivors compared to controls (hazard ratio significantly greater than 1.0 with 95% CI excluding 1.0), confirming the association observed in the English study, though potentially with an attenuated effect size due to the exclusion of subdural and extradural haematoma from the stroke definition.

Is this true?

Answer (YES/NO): NO